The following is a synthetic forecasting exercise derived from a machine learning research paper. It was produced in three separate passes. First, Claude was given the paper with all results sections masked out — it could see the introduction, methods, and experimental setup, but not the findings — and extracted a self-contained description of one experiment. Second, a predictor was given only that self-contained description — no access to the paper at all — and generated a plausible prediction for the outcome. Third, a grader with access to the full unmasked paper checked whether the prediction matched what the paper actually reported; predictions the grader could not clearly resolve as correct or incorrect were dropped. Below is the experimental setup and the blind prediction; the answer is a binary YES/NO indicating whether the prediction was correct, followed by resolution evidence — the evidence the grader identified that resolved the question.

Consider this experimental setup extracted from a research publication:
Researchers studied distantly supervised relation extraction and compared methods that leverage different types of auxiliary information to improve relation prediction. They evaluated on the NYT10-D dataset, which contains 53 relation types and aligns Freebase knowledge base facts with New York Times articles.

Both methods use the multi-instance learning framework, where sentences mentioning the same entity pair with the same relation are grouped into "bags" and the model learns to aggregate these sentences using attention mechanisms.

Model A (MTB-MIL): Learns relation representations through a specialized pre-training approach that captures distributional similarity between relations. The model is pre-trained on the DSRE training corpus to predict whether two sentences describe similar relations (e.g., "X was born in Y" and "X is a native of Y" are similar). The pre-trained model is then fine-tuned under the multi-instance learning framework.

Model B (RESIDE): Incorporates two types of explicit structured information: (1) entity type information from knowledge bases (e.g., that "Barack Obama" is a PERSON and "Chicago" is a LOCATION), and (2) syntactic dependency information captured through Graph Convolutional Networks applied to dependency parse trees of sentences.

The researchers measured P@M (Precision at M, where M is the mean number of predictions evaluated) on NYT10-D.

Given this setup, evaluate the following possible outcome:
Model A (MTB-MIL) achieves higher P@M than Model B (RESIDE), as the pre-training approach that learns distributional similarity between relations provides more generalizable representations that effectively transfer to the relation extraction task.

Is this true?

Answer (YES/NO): NO